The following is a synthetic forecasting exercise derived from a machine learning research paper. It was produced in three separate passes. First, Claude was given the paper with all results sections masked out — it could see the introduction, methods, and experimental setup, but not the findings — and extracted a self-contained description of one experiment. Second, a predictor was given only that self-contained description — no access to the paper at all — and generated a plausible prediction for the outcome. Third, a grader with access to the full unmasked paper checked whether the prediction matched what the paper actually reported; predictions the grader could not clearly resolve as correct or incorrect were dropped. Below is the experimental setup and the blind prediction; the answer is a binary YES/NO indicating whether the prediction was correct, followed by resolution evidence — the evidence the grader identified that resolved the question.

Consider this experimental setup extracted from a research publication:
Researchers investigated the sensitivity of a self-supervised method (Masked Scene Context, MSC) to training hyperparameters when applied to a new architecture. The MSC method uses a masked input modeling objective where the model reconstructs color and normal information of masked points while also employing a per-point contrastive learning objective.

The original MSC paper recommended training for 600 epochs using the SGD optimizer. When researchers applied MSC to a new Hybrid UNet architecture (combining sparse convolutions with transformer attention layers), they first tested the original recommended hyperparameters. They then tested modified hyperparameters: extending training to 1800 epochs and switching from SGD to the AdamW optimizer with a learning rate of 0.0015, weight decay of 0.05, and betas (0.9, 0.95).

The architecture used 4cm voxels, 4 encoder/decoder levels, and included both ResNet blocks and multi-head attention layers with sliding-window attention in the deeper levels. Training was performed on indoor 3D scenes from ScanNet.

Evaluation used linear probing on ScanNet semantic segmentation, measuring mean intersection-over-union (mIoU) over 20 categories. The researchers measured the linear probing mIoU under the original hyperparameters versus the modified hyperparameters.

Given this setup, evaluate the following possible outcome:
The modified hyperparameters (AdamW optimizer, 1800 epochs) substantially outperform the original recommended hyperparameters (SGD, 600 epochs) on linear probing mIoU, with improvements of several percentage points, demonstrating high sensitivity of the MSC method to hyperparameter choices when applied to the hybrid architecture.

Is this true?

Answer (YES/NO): YES